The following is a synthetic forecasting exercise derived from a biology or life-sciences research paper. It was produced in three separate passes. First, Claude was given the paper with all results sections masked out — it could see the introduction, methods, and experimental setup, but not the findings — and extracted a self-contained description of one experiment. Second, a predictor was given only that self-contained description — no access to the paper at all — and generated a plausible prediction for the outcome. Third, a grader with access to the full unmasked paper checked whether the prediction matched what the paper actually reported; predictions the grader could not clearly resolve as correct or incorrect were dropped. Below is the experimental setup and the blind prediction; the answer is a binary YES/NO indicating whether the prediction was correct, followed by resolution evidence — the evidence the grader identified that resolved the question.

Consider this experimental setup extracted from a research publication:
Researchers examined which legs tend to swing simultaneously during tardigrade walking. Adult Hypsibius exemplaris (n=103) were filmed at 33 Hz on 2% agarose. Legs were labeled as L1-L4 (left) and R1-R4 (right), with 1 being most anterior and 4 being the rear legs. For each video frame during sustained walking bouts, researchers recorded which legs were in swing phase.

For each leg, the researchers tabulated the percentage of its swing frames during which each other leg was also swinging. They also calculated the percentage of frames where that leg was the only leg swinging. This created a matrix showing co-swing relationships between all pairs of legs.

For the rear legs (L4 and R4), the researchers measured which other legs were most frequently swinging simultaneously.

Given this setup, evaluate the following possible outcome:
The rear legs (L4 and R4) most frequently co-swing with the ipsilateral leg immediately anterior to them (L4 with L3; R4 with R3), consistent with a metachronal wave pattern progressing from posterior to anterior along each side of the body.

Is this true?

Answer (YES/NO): NO